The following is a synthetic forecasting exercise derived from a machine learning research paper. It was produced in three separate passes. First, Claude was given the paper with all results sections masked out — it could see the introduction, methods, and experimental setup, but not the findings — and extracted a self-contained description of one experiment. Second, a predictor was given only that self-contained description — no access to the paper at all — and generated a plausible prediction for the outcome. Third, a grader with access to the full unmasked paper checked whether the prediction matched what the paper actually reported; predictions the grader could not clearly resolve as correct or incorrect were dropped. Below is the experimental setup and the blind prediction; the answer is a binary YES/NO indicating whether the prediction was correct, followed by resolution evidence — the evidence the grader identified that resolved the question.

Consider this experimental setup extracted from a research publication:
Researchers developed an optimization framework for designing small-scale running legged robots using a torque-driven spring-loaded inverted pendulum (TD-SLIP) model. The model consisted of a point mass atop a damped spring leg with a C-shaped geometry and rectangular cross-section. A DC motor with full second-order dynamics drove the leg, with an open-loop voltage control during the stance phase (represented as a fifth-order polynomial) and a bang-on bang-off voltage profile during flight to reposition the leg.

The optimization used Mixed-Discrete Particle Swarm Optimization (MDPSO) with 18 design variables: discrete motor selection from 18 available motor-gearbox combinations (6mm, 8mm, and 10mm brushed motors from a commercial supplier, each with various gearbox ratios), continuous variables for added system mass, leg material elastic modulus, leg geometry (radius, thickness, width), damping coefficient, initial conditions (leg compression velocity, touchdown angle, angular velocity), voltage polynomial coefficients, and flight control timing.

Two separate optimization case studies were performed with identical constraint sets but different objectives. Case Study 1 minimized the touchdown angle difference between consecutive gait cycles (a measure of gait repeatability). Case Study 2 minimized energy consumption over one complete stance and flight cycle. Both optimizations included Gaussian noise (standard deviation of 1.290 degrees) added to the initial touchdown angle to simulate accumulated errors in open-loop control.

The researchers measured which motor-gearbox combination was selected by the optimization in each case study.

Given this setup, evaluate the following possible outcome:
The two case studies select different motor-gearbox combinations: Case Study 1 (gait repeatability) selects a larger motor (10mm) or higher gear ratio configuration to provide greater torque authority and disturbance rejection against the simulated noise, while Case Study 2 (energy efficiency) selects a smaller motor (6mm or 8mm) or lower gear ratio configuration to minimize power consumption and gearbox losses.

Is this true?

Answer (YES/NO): NO